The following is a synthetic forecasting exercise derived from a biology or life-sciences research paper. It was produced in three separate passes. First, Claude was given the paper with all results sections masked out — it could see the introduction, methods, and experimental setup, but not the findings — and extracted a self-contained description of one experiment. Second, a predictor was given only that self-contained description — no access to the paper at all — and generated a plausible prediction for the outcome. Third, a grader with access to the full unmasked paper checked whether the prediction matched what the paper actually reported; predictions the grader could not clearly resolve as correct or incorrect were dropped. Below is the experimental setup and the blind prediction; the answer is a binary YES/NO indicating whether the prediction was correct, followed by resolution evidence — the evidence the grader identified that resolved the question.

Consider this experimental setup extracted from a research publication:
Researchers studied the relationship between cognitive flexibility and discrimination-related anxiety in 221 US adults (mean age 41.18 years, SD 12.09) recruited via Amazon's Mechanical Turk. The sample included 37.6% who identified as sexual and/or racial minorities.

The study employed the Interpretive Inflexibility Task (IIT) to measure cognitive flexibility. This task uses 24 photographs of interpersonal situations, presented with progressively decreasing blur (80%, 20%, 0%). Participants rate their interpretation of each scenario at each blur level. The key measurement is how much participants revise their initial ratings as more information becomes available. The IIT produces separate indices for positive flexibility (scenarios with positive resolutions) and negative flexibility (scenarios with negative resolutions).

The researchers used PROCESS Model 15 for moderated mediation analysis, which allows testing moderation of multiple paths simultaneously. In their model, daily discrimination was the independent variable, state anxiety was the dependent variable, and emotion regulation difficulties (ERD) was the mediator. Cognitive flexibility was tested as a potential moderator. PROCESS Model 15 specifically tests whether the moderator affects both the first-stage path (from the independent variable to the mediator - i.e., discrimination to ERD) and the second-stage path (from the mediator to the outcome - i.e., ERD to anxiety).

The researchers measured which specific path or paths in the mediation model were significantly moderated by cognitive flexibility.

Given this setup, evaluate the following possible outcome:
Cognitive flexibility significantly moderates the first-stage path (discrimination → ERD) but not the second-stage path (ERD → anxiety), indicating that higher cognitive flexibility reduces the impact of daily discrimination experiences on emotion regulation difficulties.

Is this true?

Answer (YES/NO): NO